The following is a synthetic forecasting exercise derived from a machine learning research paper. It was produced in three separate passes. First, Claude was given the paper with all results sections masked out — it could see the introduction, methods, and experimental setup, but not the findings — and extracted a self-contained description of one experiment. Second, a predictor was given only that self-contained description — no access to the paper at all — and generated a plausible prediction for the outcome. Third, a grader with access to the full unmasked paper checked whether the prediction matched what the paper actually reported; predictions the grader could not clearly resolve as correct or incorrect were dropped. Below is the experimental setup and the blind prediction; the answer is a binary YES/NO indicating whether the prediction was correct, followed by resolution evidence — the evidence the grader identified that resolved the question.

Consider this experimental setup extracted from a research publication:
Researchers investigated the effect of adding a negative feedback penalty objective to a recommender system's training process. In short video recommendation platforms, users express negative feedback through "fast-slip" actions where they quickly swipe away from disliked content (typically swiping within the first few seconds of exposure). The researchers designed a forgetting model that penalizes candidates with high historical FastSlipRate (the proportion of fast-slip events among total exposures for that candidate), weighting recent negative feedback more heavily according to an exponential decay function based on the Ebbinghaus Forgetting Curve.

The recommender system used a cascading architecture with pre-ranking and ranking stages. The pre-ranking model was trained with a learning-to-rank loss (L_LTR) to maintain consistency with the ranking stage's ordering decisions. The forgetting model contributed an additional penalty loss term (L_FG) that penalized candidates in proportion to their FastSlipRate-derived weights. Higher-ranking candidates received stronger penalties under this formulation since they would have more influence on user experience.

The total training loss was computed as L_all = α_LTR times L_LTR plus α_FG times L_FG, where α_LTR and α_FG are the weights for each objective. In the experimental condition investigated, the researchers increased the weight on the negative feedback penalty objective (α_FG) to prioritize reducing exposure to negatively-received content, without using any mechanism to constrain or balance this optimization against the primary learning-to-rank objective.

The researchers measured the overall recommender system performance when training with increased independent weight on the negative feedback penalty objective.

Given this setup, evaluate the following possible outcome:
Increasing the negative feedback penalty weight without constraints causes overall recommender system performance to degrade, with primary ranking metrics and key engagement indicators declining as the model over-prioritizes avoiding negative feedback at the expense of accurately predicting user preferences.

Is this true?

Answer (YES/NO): YES